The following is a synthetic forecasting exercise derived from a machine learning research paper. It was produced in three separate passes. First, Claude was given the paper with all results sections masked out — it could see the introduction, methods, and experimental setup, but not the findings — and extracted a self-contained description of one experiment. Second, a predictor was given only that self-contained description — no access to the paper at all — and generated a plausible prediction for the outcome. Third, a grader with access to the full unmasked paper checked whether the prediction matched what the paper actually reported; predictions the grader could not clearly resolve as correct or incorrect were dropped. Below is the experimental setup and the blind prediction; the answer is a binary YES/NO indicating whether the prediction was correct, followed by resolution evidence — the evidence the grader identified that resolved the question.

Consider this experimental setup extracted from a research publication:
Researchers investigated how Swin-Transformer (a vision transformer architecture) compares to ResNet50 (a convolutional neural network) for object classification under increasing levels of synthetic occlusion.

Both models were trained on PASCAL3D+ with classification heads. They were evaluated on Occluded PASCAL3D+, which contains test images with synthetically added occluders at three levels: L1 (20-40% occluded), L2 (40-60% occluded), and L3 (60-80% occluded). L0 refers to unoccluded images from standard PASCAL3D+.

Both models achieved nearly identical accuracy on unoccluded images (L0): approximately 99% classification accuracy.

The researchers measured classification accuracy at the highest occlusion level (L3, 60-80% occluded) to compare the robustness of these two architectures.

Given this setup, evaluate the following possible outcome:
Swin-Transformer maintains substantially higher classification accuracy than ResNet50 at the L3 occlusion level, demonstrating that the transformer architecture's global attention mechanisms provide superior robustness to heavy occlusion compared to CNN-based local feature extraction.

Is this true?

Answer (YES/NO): NO